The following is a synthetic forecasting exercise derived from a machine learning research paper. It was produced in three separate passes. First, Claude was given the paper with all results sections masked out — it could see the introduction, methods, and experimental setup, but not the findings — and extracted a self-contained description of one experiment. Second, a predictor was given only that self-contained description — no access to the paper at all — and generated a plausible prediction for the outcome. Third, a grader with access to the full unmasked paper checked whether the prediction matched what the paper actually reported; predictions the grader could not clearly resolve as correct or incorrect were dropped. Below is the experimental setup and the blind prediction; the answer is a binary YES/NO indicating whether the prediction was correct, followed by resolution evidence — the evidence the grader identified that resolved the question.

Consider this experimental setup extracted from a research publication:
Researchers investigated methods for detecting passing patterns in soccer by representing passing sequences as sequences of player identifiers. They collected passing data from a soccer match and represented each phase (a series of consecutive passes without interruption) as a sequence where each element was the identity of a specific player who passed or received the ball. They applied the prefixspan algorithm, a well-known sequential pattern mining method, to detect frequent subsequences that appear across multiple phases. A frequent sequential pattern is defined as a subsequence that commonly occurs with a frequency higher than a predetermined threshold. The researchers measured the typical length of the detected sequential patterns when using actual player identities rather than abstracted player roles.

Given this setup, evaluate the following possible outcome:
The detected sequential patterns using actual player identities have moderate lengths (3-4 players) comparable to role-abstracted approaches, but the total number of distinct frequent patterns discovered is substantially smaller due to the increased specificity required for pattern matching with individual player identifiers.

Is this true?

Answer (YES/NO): NO